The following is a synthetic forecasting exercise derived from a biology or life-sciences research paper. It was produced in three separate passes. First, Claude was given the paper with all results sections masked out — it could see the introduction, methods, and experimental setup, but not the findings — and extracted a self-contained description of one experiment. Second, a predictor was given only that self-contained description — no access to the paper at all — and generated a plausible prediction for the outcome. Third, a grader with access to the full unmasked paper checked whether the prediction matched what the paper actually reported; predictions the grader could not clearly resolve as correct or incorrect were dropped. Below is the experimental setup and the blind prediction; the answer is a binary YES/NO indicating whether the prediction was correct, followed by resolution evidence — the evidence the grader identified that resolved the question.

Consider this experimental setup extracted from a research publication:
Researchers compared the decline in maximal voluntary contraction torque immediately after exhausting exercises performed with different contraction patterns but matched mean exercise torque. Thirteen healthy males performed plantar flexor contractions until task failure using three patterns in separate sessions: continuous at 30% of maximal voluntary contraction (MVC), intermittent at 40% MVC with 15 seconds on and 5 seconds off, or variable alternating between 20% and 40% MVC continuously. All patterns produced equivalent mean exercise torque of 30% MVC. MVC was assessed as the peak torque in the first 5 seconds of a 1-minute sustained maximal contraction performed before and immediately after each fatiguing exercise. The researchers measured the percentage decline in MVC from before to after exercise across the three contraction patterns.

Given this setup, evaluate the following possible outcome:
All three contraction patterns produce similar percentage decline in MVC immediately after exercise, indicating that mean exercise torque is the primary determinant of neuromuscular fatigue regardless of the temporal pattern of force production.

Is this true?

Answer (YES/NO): YES